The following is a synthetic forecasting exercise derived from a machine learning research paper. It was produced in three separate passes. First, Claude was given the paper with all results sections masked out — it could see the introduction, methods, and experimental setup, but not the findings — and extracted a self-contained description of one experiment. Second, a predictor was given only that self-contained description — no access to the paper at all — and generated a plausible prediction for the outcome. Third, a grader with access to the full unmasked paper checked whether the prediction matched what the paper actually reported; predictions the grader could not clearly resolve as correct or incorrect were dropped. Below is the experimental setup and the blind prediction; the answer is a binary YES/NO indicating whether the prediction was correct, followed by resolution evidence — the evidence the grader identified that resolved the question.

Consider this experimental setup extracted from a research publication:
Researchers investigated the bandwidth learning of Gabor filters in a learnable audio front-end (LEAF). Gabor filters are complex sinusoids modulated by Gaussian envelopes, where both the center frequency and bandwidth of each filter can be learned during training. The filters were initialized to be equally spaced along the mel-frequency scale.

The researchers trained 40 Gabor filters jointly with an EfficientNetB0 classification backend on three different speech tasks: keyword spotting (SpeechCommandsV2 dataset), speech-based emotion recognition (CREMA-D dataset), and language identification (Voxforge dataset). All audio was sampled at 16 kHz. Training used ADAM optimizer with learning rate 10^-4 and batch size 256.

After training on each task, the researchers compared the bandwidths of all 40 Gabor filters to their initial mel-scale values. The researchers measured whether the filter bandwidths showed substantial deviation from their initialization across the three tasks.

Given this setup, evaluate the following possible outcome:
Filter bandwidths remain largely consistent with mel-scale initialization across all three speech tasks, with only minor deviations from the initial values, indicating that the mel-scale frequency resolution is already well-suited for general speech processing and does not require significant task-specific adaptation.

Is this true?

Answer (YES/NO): YES